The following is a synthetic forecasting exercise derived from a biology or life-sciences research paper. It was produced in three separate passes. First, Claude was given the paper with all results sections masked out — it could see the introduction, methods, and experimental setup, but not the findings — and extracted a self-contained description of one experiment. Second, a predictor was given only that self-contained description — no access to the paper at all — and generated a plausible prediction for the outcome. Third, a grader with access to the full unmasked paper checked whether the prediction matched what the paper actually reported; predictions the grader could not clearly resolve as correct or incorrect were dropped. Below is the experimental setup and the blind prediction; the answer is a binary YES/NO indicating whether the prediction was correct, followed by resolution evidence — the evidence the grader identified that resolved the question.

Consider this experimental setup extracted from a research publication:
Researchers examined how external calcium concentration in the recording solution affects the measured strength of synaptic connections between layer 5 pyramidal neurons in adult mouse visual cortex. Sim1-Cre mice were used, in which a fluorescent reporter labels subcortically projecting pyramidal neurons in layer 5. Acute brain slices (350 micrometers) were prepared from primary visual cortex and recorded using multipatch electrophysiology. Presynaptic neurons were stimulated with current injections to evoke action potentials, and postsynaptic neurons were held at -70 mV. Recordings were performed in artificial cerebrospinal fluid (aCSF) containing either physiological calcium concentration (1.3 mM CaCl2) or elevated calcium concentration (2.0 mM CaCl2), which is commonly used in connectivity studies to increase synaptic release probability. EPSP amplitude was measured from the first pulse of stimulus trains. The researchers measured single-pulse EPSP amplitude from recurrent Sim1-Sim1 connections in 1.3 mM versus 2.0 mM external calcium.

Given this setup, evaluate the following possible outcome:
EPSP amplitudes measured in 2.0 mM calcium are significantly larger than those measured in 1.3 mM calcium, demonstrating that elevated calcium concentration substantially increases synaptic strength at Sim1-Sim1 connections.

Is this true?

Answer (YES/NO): NO